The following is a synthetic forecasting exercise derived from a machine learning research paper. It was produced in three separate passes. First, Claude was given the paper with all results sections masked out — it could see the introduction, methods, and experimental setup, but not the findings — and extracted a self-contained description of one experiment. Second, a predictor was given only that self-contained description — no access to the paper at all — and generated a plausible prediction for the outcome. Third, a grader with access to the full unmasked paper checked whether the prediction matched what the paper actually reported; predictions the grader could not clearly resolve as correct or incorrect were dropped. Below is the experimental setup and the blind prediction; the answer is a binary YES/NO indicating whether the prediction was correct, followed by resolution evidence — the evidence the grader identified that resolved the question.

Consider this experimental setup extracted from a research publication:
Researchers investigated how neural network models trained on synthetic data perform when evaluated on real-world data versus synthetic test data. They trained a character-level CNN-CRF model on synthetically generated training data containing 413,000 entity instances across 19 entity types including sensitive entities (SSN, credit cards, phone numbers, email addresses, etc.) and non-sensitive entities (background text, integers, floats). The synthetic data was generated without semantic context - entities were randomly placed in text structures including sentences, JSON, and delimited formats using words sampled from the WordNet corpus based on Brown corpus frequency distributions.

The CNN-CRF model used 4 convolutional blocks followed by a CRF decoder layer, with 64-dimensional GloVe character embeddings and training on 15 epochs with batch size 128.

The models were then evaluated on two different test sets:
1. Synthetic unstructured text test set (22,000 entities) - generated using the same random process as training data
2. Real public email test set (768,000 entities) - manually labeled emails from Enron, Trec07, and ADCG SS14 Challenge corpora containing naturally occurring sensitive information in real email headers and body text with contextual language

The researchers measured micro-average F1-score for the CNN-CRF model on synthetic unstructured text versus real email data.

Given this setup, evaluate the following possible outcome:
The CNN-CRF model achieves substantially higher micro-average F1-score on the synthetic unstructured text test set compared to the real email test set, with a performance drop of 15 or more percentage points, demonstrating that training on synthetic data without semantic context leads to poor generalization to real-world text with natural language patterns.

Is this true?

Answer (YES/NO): YES